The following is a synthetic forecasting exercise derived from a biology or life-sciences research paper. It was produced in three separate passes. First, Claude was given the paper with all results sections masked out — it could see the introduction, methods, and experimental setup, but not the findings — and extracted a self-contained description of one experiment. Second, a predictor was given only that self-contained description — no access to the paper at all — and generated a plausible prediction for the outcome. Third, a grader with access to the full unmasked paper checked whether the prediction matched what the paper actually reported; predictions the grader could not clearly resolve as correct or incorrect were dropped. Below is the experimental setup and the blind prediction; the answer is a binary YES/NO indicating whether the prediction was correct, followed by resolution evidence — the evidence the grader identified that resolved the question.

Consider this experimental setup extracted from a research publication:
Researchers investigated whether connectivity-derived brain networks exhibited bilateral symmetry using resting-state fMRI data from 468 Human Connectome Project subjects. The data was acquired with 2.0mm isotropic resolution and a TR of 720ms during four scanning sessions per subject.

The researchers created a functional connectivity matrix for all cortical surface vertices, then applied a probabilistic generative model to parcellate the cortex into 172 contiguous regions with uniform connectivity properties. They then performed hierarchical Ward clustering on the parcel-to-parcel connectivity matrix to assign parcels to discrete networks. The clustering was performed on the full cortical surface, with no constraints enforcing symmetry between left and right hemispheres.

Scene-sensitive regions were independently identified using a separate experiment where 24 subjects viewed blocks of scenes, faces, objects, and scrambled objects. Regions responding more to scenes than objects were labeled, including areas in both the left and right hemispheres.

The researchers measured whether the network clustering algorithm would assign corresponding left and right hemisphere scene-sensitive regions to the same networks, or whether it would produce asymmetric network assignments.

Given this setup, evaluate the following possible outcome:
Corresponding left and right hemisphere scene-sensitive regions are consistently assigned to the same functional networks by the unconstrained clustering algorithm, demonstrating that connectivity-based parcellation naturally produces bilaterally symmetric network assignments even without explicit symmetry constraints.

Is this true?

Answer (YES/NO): YES